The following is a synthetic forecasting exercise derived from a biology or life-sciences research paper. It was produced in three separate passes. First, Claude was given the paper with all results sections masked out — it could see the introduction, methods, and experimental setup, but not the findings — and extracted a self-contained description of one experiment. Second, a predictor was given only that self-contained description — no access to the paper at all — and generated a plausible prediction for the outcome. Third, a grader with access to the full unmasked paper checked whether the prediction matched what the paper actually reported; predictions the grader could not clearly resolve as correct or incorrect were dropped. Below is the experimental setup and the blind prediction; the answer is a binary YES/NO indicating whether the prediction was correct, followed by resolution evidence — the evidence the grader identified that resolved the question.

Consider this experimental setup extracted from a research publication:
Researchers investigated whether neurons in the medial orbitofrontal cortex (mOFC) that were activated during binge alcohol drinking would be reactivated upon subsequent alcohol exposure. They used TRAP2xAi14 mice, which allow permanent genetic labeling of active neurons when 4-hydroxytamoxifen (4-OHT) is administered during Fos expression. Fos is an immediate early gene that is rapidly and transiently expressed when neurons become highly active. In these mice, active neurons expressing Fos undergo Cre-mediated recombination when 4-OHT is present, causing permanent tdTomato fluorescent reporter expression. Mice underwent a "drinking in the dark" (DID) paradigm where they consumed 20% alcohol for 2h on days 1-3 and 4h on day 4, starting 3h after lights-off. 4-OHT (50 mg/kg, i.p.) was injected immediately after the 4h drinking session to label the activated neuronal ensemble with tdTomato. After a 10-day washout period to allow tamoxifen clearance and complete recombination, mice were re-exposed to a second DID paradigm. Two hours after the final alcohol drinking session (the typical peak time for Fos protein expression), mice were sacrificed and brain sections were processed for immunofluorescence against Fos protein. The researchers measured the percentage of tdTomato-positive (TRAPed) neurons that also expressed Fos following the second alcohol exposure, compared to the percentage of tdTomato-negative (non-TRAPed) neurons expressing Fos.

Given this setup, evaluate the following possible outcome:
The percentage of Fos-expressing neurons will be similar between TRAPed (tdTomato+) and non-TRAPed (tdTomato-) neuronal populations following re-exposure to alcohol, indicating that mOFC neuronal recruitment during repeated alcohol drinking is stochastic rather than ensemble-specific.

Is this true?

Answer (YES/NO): NO